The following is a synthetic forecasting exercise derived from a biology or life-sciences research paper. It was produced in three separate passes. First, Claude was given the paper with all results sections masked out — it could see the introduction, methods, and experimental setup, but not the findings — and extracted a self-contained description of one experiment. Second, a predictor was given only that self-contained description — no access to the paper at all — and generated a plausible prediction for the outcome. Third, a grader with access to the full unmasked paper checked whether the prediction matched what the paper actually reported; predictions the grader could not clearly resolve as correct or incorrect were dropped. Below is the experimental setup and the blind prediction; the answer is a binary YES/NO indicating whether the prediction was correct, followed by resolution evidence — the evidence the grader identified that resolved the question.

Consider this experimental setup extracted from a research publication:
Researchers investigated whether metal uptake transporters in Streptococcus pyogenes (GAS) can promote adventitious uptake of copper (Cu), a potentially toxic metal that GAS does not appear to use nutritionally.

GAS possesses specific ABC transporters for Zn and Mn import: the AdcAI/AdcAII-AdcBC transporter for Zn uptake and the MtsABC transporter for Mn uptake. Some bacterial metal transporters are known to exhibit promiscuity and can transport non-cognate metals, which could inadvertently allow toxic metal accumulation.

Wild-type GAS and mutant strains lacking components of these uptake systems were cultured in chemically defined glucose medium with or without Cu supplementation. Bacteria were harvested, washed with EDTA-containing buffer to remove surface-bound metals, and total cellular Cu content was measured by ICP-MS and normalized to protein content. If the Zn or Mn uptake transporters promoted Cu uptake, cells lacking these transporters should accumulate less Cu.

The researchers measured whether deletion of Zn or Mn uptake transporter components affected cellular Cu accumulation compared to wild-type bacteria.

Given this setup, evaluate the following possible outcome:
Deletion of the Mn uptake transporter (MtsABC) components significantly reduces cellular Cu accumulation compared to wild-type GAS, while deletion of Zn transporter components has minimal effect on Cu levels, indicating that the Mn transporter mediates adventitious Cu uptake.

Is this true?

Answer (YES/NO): NO